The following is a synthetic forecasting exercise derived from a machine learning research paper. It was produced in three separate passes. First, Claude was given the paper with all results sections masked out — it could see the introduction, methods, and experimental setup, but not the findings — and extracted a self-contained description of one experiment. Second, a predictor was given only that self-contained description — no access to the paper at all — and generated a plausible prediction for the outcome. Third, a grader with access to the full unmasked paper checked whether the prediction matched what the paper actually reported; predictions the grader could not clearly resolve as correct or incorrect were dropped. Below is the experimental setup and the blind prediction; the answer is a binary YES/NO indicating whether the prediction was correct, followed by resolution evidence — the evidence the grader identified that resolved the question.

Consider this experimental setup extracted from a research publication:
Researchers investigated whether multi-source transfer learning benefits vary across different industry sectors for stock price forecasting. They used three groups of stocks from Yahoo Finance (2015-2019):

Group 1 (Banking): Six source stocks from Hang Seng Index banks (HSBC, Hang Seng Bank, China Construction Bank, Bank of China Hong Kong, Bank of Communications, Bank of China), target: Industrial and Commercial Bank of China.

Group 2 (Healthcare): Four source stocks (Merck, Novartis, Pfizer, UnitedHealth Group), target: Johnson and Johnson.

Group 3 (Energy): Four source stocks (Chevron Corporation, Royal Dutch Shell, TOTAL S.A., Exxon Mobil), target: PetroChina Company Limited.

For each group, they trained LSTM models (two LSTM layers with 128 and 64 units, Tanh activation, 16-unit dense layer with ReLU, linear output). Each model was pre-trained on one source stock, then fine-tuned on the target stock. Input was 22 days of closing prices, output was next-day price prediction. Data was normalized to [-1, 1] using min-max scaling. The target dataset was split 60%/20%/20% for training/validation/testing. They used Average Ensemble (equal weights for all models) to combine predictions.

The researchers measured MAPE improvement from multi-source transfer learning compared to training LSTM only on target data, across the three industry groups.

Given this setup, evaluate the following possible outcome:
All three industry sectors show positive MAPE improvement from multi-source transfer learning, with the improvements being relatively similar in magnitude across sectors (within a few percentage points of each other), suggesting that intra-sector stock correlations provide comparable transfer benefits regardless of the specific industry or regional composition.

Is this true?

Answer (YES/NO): NO